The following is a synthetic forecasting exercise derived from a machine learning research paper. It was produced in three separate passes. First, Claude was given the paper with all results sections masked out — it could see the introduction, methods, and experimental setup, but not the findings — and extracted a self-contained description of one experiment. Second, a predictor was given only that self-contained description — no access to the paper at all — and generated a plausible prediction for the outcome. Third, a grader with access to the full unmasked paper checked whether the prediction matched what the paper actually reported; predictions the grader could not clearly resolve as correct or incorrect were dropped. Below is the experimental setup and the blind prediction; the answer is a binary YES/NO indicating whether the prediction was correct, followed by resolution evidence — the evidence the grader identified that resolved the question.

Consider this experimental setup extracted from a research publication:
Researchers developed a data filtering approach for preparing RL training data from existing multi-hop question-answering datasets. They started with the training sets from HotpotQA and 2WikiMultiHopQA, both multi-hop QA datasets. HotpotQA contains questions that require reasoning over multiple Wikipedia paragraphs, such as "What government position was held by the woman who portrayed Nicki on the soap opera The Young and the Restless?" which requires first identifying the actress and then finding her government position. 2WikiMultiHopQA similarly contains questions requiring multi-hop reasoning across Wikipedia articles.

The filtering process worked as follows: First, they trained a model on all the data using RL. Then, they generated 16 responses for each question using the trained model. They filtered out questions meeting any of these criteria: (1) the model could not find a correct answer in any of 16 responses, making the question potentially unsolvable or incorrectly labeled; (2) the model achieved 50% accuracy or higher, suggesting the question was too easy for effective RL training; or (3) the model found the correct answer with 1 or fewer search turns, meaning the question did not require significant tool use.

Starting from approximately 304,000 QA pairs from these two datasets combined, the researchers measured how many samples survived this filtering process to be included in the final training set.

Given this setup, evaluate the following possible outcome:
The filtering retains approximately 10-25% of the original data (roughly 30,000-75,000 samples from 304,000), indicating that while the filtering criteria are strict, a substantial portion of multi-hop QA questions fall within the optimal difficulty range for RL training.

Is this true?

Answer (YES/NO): NO